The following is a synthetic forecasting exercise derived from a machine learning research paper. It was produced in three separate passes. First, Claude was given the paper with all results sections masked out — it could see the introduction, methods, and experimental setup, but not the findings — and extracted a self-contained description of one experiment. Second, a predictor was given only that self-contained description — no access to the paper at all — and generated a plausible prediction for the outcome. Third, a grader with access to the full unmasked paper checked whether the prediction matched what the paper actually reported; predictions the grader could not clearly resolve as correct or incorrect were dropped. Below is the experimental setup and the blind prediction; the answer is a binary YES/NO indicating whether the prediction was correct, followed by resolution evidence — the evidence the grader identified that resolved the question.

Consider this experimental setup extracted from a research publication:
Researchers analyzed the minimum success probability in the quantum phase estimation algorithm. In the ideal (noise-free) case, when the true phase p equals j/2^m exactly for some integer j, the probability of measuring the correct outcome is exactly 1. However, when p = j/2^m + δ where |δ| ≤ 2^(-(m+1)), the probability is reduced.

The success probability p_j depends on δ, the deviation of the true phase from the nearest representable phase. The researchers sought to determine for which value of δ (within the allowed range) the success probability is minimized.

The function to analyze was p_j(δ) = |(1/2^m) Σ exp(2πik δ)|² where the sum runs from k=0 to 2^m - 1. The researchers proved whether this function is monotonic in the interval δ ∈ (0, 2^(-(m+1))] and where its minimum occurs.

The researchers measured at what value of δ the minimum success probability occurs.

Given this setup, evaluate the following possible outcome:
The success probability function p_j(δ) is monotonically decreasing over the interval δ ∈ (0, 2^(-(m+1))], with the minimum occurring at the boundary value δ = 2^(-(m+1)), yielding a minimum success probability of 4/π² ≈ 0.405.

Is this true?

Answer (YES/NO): YES